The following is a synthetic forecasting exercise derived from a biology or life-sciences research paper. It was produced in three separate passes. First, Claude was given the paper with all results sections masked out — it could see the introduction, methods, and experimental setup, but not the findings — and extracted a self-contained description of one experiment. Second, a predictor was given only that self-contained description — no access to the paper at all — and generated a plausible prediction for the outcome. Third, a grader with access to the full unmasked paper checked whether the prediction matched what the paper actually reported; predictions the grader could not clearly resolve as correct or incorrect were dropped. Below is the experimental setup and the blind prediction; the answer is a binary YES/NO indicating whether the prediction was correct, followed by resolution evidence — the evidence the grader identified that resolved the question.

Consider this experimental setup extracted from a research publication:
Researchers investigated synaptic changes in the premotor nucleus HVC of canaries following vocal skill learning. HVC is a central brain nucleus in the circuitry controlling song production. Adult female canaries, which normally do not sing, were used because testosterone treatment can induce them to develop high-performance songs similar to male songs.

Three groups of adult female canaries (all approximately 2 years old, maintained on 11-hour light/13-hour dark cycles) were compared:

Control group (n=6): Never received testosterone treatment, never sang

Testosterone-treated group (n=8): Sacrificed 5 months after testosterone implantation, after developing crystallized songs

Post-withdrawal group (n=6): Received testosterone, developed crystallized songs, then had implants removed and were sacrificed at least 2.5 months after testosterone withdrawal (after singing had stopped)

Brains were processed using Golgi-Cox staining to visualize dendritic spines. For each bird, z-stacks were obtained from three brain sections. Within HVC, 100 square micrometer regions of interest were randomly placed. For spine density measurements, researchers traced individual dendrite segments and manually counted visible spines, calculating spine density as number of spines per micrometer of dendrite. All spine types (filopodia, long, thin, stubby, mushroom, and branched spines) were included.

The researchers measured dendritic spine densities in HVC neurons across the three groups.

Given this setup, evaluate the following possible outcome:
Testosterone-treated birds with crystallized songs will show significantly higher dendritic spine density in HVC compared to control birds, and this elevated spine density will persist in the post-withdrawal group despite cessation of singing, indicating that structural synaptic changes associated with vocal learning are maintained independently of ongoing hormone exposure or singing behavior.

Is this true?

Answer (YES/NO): NO